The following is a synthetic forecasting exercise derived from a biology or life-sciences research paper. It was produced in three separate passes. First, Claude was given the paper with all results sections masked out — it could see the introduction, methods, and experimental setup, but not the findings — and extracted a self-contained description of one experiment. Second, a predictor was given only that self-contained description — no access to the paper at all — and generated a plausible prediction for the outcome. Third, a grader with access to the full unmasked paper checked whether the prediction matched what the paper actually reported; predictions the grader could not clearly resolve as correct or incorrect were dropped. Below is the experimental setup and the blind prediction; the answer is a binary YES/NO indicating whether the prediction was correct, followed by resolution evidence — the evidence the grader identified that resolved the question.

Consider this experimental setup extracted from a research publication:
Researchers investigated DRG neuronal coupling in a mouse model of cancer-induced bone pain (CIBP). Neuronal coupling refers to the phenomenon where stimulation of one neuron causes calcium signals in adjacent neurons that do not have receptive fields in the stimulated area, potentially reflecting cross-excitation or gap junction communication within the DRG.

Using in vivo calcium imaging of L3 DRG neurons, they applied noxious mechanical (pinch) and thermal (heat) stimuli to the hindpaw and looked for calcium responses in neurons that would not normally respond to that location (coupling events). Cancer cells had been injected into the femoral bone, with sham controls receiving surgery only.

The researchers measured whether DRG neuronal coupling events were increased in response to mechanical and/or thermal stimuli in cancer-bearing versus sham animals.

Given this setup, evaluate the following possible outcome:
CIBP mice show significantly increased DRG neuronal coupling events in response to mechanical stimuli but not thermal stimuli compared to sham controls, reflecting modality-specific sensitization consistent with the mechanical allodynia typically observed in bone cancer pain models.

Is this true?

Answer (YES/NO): NO